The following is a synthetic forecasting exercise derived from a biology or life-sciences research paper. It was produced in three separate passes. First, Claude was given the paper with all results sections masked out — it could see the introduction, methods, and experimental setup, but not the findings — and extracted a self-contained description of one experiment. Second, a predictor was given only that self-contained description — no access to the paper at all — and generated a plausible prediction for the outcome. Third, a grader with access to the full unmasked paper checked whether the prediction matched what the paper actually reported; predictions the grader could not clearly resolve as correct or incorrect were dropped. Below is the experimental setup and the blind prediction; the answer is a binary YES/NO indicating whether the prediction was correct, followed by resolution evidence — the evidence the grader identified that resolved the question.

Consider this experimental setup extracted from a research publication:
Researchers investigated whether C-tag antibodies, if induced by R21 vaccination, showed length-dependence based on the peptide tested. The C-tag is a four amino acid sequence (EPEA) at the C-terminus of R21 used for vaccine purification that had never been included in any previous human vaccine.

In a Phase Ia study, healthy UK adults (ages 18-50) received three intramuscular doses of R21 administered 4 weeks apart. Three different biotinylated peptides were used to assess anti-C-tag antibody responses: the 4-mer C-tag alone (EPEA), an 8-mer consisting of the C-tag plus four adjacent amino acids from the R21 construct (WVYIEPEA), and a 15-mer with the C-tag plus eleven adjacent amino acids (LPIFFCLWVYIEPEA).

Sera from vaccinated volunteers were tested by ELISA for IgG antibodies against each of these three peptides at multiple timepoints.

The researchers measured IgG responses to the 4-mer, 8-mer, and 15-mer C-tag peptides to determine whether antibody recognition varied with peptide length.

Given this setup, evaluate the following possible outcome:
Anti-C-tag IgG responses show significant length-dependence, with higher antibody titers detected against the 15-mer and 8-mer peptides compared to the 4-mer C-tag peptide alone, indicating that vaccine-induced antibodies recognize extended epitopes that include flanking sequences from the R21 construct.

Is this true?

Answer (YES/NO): NO